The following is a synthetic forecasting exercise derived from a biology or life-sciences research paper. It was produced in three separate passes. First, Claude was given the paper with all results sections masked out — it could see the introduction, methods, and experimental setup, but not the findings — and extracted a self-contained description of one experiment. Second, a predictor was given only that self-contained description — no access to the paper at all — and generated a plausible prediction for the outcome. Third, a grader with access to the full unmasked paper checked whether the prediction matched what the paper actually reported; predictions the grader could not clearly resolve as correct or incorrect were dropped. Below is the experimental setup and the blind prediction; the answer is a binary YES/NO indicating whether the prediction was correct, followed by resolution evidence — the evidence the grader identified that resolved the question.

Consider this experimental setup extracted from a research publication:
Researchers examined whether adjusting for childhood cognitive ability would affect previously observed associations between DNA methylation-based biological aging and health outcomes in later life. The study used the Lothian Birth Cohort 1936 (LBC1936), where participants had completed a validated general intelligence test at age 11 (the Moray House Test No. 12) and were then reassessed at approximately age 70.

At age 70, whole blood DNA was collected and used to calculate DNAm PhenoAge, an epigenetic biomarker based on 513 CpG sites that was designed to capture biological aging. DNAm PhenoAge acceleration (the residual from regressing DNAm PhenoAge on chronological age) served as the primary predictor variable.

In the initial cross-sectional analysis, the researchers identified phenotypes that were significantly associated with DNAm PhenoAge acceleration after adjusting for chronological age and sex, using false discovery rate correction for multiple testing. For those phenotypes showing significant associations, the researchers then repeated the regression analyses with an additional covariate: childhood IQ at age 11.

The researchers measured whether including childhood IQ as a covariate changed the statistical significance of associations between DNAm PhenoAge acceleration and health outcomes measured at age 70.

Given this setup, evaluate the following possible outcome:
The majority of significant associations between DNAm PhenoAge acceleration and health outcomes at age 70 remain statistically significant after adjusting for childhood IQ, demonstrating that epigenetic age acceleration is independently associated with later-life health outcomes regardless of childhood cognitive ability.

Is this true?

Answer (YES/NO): NO